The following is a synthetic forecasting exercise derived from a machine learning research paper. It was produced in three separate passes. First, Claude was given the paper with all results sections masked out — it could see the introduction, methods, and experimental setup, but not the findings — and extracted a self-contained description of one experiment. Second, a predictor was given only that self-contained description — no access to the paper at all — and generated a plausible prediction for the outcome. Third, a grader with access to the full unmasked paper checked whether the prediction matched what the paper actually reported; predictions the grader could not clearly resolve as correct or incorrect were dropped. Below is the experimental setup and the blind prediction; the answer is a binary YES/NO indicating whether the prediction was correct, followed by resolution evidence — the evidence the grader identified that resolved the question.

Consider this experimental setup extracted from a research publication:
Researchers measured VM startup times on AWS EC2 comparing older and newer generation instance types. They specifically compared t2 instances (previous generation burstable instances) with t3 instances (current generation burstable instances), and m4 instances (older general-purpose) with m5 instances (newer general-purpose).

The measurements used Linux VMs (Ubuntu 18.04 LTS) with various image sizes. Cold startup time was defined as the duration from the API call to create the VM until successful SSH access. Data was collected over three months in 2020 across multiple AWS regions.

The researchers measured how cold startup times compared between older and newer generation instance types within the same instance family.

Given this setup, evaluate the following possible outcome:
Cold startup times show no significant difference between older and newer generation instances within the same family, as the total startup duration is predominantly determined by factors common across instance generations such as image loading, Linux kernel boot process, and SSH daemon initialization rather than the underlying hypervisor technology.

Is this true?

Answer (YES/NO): NO